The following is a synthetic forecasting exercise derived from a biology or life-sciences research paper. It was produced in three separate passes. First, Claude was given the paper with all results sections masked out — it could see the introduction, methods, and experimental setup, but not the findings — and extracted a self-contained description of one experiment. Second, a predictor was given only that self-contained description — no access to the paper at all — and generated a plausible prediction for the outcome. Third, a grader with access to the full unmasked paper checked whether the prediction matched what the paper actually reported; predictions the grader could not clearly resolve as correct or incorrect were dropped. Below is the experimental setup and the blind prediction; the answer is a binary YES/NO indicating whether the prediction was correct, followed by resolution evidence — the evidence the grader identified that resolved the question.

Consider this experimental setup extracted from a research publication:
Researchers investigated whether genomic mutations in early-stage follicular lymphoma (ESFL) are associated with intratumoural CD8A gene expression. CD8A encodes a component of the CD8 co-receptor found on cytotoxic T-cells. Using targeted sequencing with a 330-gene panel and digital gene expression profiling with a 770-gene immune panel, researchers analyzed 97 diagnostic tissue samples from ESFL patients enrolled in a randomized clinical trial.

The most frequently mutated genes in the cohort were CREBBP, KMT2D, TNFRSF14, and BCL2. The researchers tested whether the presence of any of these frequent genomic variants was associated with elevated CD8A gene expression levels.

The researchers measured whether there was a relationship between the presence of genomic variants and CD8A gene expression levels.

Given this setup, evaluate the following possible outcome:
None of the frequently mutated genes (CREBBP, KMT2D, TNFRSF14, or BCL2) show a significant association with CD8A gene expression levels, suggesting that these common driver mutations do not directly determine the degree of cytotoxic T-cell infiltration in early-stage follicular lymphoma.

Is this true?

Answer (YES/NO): YES